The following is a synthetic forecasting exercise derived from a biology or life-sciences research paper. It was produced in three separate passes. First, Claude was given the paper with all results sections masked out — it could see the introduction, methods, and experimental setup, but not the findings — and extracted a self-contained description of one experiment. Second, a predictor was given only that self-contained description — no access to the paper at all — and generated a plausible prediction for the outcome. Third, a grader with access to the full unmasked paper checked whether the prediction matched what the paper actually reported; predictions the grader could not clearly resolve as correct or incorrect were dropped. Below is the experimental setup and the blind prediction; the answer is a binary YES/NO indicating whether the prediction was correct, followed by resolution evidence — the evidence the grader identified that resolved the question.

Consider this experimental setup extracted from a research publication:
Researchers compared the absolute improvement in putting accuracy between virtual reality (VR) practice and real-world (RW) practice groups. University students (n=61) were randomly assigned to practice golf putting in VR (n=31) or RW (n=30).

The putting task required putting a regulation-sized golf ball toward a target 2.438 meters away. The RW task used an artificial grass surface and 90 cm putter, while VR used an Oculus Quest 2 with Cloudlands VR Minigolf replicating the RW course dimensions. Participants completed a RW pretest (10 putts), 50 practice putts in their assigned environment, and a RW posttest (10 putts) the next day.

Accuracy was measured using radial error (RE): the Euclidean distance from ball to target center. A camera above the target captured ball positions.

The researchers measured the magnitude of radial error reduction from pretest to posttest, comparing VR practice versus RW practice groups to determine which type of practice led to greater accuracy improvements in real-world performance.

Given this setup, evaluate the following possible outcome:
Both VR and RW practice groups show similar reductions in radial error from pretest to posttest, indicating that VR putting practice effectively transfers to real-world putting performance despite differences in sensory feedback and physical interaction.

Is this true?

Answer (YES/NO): YES